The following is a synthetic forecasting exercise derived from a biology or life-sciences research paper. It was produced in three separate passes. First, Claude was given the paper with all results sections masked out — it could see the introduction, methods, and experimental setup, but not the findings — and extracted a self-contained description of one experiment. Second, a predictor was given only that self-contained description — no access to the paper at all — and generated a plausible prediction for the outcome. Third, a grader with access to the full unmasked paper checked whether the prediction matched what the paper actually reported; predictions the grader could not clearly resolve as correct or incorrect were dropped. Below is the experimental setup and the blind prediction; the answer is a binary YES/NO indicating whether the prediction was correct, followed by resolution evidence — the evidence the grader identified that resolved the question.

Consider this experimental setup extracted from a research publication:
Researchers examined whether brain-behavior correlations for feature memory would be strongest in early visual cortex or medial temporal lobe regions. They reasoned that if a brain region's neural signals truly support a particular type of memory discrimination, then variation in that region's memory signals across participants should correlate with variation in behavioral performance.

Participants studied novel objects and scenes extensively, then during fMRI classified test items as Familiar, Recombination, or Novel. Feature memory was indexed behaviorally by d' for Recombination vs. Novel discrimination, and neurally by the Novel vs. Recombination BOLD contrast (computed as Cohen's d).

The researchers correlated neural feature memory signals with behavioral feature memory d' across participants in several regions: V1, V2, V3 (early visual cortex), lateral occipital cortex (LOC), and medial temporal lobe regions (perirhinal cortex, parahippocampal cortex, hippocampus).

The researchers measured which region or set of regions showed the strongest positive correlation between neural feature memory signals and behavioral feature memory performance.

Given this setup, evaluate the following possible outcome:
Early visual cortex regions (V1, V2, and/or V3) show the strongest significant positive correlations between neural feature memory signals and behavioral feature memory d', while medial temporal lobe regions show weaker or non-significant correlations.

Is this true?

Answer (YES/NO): YES